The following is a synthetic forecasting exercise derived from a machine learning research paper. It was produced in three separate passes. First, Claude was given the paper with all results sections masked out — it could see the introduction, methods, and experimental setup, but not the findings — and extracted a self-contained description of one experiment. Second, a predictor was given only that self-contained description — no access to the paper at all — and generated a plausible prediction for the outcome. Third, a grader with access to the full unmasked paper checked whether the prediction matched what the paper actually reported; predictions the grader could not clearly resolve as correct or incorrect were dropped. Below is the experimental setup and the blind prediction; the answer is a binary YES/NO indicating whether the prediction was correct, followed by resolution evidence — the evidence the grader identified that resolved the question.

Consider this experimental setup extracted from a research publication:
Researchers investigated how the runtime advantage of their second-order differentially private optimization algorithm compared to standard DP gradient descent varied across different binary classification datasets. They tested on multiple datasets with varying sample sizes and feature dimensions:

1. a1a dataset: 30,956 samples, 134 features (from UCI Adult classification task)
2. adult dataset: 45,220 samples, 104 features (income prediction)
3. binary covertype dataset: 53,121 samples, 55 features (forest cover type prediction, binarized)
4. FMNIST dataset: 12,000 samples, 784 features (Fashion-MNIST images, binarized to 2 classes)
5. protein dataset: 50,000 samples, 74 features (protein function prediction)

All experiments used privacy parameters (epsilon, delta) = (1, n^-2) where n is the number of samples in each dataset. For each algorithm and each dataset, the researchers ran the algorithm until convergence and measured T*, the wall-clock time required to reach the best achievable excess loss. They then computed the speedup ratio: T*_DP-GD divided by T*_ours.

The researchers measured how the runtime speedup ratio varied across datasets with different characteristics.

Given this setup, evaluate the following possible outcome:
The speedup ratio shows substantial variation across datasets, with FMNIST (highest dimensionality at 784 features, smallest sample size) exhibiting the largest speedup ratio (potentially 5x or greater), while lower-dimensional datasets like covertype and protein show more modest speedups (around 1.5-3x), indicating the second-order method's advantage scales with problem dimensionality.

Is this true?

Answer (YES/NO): NO